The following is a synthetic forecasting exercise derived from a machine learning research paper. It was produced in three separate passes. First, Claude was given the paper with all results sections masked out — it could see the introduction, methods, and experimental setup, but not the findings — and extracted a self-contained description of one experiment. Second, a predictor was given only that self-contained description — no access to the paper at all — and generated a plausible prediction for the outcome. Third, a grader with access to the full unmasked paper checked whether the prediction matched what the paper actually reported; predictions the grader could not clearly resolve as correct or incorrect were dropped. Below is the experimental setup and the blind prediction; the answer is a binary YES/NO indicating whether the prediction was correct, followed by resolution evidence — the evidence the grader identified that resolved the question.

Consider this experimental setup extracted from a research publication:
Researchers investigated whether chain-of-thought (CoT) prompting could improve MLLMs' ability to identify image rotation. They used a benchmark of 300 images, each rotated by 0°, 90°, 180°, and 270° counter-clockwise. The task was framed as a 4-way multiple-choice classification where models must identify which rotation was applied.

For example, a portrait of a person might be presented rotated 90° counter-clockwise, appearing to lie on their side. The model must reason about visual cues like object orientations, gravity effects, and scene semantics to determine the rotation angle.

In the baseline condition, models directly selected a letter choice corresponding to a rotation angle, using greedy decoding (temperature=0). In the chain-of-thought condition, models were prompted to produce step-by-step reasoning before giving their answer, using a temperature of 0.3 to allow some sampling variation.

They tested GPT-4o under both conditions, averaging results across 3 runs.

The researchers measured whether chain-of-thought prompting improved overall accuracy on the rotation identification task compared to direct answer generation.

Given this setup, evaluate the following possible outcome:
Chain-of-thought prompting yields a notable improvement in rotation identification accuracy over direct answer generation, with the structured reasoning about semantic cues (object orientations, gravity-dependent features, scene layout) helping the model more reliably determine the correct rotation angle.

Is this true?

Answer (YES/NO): NO